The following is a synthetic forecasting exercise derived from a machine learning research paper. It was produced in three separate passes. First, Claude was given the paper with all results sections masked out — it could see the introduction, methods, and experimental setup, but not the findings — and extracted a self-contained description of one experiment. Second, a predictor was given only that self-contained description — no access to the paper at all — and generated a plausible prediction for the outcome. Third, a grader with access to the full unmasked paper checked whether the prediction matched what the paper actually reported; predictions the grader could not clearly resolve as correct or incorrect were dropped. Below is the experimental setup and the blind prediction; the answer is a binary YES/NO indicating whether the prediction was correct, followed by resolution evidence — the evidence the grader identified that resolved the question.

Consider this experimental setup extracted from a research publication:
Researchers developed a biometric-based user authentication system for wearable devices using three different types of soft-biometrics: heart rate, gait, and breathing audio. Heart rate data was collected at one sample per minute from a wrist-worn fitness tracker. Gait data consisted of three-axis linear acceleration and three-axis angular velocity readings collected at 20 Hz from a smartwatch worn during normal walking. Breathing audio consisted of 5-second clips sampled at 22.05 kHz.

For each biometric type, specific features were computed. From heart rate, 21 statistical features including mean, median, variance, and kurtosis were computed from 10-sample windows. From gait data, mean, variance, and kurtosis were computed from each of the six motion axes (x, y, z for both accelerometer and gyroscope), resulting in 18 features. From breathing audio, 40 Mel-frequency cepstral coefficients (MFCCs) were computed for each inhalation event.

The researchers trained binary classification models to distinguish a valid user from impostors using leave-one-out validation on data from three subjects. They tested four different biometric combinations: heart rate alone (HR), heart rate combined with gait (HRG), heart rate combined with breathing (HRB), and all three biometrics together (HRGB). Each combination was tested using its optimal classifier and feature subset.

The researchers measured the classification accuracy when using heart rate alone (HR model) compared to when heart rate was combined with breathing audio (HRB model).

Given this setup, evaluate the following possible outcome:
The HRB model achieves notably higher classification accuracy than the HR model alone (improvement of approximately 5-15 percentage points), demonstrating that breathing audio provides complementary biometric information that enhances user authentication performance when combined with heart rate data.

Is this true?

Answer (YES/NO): NO